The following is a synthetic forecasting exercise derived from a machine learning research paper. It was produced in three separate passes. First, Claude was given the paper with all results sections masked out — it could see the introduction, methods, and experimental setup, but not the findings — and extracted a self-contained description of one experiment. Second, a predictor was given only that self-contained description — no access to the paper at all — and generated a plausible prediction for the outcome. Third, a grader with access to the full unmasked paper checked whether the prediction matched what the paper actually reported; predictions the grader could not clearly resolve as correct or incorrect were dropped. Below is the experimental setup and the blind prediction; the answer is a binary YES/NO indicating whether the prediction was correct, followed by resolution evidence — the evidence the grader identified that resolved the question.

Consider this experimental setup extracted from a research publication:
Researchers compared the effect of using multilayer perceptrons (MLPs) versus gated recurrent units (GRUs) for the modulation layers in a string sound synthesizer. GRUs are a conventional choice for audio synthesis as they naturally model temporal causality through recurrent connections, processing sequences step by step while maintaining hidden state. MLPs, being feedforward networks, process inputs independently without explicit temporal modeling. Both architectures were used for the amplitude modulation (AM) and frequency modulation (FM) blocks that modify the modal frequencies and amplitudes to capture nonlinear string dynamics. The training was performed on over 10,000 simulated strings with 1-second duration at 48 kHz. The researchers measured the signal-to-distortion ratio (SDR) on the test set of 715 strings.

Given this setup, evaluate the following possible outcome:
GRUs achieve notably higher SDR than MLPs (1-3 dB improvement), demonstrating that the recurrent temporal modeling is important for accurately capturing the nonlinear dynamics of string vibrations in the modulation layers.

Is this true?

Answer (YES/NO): NO